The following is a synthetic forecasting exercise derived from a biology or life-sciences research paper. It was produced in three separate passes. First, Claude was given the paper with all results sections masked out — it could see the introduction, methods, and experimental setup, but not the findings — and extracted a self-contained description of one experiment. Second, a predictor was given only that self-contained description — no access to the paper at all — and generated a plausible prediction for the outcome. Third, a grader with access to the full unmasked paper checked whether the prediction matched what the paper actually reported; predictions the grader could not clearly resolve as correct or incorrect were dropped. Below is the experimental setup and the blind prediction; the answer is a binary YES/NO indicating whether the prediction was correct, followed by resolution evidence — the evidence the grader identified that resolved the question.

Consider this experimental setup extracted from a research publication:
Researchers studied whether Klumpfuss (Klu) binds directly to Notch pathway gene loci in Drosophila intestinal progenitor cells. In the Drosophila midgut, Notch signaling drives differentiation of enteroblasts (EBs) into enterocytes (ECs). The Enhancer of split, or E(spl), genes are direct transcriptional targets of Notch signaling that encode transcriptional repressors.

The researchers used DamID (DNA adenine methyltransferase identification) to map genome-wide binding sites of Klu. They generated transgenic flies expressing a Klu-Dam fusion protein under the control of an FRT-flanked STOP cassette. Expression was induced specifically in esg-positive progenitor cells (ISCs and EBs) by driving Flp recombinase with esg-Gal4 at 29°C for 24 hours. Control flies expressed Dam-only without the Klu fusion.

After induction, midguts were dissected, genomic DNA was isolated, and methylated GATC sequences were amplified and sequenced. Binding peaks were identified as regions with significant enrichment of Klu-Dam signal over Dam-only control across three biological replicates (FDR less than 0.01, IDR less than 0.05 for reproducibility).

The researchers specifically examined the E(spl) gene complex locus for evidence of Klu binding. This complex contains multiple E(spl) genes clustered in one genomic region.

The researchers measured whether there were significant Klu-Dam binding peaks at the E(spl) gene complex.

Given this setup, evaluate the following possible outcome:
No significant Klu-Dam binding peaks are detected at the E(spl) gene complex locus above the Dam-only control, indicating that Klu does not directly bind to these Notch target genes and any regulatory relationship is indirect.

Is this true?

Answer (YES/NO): NO